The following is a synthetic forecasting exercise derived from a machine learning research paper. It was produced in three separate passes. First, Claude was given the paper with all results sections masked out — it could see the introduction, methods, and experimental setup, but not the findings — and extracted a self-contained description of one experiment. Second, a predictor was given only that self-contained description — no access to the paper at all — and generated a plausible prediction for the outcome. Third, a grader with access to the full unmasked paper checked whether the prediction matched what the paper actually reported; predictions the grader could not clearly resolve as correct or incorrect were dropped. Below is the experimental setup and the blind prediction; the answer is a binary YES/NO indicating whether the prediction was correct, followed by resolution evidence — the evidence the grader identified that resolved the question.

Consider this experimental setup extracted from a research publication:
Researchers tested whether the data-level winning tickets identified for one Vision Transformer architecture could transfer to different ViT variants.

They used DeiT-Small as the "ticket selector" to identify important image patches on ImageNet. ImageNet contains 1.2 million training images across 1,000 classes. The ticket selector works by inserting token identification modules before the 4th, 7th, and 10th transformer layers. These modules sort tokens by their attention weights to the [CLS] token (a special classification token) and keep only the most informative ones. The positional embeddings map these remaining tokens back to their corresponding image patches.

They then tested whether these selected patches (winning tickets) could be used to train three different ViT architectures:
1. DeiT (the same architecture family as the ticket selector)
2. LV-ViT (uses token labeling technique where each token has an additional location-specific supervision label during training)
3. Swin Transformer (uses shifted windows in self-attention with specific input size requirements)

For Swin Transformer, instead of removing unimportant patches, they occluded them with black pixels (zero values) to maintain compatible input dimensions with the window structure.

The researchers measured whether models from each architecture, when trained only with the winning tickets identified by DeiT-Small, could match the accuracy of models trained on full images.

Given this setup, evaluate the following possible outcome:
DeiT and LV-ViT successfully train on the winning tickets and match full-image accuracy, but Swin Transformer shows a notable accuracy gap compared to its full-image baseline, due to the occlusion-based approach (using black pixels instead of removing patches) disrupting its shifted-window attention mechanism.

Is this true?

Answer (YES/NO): NO